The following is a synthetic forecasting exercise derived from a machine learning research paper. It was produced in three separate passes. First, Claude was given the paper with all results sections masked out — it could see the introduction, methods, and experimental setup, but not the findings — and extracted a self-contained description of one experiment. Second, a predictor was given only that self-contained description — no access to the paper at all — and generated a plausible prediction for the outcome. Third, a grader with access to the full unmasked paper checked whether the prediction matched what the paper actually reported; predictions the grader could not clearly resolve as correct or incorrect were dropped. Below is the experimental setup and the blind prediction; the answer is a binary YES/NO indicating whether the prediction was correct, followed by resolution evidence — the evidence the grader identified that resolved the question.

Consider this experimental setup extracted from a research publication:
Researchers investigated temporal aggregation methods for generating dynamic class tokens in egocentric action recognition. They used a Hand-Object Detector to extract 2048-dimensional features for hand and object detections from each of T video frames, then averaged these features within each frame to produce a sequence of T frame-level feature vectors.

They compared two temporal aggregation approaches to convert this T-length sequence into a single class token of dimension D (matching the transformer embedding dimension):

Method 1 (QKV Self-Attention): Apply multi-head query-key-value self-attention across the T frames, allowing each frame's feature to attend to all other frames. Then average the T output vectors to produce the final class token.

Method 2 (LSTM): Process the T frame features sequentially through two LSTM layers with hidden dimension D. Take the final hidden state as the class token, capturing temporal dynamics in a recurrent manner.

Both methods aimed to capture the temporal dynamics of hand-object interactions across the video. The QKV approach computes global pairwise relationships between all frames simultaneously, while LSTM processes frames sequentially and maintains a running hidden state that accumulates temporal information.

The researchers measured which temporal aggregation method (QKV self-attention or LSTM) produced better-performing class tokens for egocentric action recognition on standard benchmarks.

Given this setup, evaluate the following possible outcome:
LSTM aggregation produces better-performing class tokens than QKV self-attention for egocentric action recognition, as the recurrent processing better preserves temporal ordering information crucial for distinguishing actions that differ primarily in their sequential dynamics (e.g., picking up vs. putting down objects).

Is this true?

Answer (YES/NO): YES